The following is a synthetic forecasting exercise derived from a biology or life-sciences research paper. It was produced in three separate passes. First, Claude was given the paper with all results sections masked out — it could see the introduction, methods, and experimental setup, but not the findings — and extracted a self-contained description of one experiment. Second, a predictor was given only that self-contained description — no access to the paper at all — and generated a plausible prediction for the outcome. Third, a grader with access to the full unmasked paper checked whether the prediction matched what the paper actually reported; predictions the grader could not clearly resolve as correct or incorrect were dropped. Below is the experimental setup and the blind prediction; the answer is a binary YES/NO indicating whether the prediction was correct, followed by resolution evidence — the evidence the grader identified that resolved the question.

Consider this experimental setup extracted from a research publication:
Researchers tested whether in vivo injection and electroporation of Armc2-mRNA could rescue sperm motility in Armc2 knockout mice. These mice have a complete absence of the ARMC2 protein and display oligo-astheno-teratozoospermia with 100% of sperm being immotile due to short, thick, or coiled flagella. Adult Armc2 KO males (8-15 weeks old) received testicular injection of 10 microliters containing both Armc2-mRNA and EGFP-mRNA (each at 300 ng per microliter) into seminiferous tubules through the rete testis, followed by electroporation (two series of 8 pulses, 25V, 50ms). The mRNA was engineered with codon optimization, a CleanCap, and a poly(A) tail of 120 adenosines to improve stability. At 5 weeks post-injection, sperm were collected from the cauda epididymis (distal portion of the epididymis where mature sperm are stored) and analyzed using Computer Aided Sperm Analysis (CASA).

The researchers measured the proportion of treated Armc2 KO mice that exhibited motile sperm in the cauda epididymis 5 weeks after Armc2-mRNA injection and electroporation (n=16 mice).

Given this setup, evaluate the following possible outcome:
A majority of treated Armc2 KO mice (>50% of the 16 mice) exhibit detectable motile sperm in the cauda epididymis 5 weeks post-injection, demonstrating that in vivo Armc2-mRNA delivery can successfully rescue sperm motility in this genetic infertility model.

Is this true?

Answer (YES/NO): YES